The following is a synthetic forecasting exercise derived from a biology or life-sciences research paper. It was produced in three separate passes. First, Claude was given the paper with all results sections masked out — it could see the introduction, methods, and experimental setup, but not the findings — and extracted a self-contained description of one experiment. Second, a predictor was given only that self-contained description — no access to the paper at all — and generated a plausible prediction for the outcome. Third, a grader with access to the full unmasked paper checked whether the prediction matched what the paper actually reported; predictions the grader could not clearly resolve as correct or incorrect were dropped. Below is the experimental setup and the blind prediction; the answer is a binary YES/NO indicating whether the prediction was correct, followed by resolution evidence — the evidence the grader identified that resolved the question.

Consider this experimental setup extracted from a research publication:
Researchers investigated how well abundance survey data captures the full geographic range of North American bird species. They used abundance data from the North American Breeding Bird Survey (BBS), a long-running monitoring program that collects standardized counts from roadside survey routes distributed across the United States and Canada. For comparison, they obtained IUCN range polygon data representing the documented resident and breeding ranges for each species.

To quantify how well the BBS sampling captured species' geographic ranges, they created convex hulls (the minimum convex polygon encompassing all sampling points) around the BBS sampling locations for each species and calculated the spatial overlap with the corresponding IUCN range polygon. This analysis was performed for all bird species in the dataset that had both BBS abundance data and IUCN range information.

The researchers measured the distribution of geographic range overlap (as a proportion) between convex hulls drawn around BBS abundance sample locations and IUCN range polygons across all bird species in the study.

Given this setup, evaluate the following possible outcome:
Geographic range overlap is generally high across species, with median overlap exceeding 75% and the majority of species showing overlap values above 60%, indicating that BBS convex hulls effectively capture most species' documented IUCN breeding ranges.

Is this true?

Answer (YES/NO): NO